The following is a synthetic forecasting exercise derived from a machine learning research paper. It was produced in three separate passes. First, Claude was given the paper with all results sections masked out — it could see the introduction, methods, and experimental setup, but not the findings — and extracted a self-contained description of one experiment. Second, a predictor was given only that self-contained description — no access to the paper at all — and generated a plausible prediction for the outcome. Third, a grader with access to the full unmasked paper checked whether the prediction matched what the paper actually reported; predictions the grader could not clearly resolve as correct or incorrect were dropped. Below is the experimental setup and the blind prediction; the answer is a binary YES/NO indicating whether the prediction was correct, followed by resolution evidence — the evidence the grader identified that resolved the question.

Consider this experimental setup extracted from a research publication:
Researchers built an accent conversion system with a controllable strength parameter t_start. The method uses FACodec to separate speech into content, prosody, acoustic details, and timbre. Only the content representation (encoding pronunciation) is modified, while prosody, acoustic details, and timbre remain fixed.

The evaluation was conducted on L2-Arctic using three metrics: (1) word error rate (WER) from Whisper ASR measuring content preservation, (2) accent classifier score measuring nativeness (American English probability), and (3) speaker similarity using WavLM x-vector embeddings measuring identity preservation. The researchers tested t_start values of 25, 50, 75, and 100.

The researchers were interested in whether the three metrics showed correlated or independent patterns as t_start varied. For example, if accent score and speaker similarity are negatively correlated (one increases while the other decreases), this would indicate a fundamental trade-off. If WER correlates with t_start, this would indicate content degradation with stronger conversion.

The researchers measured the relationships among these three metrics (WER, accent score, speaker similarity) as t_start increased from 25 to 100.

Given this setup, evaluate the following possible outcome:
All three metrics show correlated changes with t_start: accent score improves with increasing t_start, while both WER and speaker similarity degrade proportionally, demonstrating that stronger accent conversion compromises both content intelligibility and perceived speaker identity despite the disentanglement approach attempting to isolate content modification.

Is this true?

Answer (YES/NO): NO